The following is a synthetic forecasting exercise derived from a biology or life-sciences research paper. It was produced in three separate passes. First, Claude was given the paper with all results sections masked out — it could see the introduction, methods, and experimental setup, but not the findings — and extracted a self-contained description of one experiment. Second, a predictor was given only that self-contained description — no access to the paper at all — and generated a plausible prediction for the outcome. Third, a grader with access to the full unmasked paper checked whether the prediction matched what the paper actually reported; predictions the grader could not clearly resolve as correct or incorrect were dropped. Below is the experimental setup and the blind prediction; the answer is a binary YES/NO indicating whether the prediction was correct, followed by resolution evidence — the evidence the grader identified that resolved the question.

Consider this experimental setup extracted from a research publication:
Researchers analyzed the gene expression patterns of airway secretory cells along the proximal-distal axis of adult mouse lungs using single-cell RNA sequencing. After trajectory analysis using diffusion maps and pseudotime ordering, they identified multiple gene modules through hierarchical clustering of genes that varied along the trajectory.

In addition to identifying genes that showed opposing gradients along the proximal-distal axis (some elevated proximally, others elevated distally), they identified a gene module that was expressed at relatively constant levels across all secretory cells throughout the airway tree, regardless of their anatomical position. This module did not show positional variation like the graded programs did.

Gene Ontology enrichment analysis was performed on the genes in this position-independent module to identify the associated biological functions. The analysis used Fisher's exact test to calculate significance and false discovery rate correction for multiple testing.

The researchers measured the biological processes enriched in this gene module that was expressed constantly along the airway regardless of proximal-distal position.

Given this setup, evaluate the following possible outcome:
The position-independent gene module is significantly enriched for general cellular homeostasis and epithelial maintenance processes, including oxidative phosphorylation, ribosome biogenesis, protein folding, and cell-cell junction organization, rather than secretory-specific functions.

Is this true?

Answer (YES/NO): NO